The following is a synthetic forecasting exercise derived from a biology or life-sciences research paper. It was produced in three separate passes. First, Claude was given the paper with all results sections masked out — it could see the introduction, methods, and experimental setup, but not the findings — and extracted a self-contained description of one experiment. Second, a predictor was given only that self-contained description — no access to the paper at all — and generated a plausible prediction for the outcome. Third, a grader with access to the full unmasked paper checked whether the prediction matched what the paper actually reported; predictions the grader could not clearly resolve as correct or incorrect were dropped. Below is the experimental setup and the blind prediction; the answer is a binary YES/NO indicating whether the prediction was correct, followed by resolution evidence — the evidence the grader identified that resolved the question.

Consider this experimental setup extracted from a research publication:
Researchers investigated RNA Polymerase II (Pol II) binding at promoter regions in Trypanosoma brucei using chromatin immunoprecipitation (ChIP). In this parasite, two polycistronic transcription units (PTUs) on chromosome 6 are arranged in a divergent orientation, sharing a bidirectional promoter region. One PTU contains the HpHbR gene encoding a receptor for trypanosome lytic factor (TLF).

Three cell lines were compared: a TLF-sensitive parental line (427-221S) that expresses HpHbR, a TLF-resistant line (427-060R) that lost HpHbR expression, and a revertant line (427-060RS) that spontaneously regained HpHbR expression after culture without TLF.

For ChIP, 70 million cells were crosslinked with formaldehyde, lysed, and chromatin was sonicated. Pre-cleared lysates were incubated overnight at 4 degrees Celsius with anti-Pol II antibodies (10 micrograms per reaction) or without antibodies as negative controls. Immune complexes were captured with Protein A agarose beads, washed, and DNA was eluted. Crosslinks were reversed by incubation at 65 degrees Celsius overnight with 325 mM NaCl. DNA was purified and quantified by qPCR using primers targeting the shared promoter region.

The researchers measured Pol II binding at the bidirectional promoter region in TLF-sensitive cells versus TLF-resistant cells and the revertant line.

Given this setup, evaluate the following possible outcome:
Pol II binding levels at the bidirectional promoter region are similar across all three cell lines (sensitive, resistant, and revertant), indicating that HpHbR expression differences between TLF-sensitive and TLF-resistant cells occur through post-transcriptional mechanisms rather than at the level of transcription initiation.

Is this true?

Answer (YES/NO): NO